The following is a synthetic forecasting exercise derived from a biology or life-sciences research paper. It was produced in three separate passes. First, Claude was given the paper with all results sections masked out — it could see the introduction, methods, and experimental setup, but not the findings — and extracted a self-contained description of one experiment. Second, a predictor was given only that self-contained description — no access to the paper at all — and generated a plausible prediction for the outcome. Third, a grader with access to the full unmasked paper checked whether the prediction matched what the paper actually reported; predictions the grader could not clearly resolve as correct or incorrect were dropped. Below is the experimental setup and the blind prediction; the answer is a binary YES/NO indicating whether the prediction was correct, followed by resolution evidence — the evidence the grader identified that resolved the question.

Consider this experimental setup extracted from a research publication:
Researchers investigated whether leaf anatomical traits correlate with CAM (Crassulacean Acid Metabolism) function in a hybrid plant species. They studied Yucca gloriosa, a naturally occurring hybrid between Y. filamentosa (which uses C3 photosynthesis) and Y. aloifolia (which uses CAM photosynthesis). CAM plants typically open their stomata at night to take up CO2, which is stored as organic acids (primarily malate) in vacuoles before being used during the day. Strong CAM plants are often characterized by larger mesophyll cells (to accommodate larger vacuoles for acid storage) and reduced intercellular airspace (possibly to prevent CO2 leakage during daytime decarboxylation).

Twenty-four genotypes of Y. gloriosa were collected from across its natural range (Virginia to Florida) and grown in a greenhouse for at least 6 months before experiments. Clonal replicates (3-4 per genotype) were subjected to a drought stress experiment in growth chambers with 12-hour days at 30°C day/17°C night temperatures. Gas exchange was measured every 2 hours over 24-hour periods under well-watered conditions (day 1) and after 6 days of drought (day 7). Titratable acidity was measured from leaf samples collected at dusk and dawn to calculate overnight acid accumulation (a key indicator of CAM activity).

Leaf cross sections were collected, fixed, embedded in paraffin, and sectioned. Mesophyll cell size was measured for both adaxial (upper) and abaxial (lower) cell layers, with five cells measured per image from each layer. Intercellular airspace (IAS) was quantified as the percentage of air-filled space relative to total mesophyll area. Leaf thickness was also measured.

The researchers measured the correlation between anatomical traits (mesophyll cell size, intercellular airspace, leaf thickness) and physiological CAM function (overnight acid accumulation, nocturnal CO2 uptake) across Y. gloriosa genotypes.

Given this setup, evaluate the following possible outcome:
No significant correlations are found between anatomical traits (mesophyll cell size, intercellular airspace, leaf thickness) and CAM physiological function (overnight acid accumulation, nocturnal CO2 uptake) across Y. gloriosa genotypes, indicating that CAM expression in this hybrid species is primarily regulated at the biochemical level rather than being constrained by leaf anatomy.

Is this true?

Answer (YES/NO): YES